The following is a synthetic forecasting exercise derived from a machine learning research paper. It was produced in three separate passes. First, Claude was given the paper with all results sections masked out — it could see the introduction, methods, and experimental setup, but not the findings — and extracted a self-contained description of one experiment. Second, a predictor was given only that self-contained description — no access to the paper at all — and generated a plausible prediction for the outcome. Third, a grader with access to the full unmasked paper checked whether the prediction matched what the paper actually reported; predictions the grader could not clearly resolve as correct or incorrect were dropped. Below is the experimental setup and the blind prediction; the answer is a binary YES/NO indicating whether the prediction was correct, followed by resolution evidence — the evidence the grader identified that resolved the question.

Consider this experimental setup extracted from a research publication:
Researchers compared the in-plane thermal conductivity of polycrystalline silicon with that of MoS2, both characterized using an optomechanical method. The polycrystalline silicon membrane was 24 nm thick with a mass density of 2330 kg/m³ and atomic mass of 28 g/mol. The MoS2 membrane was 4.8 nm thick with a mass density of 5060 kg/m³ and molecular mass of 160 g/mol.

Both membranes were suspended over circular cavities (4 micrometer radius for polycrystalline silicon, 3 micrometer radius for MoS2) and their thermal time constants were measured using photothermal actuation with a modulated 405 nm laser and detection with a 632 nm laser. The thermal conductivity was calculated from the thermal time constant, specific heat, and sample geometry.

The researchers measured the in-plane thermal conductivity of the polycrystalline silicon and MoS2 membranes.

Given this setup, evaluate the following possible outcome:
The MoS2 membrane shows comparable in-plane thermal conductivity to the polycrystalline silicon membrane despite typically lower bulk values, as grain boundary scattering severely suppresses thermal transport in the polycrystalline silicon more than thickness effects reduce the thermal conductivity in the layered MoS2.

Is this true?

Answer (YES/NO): NO